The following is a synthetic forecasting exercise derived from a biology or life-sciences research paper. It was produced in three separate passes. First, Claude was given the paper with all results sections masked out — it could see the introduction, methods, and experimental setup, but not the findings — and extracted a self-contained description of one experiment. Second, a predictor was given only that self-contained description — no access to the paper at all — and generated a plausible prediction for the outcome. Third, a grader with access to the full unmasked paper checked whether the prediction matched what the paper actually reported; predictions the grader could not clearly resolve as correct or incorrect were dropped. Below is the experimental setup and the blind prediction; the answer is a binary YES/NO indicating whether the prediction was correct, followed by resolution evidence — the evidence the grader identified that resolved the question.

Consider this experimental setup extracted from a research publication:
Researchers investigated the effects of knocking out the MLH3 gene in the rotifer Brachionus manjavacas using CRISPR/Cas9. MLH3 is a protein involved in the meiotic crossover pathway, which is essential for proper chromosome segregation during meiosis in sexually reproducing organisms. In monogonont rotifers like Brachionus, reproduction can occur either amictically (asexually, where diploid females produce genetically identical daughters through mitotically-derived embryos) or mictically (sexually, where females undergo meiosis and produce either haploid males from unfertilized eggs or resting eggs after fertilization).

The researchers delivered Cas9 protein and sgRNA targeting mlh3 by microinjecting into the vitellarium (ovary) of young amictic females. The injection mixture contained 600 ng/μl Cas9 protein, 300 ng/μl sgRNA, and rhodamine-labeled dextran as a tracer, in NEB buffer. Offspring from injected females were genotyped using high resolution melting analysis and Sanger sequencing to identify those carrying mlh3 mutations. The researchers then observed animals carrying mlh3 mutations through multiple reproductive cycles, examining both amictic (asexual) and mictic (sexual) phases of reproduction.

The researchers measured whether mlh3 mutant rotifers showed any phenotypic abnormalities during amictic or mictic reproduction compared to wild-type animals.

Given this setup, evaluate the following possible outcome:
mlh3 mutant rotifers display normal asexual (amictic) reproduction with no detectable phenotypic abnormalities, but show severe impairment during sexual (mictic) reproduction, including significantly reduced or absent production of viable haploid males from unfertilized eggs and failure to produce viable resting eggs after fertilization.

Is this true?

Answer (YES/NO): NO